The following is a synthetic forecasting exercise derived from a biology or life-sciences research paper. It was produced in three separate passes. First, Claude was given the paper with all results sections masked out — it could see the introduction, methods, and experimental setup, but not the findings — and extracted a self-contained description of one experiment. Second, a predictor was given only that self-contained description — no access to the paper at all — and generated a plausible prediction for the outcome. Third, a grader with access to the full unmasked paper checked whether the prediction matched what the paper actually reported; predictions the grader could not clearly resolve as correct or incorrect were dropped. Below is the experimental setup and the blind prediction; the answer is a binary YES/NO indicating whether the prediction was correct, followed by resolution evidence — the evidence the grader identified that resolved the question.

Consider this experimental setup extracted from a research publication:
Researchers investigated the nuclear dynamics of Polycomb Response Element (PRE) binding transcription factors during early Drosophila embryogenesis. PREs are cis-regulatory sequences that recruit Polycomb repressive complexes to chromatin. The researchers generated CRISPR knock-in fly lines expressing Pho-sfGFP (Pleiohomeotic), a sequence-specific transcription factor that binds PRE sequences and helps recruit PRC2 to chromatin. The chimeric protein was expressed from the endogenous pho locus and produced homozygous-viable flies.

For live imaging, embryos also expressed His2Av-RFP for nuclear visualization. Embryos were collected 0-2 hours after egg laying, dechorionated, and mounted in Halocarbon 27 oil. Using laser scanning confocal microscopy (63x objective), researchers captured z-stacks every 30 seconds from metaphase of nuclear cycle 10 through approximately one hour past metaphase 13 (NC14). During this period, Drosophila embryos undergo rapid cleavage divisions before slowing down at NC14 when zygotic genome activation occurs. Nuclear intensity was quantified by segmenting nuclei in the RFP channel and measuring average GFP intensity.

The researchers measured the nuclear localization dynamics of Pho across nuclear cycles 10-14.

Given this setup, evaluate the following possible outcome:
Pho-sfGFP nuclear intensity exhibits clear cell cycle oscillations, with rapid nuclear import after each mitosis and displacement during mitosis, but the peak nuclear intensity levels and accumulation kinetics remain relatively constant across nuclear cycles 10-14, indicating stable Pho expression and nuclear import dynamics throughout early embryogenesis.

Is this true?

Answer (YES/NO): NO